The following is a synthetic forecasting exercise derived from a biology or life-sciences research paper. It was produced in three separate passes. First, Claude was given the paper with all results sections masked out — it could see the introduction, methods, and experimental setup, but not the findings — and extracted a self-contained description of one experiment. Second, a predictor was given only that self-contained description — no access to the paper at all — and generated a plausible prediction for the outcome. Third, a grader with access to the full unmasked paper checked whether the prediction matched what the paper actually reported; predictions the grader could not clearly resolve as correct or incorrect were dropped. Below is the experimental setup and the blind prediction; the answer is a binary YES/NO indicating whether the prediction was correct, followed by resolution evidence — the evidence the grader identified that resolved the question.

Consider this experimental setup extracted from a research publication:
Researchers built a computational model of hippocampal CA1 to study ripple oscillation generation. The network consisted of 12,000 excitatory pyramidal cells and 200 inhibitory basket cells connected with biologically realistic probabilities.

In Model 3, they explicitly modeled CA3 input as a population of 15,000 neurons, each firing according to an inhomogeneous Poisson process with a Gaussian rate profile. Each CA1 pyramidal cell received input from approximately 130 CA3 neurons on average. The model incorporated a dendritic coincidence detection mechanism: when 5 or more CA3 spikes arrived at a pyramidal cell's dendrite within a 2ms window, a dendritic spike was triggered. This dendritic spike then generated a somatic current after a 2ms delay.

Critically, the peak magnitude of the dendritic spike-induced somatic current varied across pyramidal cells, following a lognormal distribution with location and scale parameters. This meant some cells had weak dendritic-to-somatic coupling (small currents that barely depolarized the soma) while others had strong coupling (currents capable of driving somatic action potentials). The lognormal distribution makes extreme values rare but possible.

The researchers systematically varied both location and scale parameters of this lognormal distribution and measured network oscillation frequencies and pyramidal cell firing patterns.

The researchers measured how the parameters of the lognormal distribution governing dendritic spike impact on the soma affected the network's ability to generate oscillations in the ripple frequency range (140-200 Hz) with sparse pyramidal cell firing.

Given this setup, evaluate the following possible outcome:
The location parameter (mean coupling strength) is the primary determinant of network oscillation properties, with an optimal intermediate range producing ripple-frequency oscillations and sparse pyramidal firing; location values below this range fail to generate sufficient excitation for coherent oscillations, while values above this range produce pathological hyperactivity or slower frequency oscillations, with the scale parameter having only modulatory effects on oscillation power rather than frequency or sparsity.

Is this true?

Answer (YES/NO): NO